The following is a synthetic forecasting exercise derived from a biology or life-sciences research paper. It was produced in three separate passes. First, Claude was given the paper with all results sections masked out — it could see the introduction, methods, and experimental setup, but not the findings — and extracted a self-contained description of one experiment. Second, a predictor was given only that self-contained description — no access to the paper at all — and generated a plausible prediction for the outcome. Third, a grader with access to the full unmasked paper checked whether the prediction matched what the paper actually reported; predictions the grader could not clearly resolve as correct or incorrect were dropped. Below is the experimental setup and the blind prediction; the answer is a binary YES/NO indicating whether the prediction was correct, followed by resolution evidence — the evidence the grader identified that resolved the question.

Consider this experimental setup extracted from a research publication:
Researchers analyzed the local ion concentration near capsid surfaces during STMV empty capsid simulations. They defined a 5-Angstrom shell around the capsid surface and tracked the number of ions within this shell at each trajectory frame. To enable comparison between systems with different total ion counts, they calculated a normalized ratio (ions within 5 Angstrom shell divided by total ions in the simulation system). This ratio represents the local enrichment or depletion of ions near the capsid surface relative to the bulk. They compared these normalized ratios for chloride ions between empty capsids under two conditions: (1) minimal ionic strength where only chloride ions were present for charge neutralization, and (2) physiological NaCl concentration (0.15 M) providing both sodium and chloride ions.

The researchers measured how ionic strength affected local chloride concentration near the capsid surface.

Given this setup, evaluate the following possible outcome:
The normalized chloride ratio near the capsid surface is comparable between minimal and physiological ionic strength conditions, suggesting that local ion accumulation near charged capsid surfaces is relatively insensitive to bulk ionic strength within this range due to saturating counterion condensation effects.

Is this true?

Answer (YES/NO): NO